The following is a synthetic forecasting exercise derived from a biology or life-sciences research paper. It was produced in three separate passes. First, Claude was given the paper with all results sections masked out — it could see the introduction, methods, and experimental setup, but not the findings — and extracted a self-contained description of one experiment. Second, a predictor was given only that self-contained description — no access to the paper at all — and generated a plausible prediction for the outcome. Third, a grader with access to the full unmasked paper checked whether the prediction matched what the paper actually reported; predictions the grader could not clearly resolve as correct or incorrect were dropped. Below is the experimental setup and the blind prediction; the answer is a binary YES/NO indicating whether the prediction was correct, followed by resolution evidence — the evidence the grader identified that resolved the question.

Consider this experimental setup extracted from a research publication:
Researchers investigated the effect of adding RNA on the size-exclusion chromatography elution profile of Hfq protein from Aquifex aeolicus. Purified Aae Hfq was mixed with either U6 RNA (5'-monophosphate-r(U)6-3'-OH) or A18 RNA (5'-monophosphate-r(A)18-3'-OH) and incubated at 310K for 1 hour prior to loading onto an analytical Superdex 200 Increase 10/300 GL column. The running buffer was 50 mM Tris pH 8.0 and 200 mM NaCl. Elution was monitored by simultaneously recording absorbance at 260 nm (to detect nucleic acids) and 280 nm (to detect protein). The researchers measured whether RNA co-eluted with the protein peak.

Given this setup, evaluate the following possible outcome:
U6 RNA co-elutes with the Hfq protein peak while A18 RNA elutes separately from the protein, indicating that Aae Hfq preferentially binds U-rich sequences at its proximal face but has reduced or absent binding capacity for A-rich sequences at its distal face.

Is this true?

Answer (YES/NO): NO